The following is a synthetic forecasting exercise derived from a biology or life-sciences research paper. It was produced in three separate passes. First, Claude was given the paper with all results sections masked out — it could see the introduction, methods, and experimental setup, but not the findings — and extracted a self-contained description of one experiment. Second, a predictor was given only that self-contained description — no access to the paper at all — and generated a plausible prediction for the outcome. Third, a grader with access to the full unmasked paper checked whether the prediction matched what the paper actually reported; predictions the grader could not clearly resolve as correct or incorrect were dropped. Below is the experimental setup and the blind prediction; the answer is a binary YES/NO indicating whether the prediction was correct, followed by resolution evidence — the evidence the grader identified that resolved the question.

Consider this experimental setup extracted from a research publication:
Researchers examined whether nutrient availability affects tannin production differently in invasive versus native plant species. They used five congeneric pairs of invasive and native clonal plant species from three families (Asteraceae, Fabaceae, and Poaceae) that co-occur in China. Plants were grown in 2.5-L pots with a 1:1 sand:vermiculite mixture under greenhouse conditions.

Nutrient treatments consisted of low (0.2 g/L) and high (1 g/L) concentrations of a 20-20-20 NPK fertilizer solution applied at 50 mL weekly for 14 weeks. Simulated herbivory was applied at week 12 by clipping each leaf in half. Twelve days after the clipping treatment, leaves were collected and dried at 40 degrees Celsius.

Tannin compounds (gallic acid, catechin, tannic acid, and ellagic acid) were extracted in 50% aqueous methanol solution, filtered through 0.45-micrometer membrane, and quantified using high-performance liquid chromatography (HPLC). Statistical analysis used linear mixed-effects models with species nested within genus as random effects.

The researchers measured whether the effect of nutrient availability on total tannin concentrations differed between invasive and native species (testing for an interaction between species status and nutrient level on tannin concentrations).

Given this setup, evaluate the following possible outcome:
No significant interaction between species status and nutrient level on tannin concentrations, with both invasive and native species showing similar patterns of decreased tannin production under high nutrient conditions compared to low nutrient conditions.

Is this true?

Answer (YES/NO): NO